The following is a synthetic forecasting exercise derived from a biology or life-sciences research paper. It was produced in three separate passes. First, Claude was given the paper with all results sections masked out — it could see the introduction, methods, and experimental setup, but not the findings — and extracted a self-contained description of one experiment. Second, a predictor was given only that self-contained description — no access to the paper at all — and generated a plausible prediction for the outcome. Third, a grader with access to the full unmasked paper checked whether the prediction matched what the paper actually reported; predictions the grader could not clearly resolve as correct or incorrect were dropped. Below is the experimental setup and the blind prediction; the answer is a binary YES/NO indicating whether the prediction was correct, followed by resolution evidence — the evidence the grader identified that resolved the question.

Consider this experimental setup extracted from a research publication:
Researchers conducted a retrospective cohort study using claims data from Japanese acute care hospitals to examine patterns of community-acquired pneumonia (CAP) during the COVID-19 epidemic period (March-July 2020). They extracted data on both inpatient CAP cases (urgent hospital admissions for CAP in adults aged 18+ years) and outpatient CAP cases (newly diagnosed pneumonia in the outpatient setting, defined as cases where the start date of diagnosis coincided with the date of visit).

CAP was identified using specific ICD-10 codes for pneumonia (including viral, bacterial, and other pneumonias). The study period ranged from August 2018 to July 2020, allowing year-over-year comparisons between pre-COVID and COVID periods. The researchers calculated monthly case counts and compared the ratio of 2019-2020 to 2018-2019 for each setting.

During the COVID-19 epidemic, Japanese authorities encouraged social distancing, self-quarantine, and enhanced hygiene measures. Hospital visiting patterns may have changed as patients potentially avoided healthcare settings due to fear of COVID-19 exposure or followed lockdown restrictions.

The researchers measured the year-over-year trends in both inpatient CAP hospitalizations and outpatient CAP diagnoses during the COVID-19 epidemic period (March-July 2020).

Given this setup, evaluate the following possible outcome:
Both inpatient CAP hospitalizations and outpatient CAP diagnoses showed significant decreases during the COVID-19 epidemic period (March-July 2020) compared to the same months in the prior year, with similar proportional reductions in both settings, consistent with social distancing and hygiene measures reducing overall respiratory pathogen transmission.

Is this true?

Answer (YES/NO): NO